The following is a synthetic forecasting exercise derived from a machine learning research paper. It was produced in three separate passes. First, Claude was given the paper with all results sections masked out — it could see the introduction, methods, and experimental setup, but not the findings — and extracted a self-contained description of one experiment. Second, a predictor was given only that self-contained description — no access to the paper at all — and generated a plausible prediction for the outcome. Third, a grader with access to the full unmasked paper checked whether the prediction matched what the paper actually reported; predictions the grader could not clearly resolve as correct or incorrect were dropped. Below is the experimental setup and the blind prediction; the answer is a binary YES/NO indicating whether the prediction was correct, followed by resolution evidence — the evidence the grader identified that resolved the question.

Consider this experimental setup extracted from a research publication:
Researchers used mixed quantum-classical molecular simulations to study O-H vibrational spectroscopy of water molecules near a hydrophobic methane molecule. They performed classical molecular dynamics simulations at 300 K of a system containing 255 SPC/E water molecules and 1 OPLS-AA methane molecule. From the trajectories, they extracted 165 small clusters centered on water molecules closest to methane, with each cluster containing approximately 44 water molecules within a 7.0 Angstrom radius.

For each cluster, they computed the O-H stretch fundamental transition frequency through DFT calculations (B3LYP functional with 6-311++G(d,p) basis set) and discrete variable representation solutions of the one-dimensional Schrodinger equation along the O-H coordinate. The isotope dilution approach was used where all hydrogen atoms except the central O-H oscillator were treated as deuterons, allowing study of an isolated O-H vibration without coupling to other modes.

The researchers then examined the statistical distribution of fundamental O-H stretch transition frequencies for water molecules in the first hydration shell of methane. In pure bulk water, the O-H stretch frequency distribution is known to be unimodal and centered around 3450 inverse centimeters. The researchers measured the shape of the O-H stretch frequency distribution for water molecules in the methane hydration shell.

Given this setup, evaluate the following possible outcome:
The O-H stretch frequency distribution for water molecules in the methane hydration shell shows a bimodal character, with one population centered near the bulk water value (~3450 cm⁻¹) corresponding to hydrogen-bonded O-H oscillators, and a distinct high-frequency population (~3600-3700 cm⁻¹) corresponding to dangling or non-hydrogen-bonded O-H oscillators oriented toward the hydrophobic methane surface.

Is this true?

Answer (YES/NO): NO